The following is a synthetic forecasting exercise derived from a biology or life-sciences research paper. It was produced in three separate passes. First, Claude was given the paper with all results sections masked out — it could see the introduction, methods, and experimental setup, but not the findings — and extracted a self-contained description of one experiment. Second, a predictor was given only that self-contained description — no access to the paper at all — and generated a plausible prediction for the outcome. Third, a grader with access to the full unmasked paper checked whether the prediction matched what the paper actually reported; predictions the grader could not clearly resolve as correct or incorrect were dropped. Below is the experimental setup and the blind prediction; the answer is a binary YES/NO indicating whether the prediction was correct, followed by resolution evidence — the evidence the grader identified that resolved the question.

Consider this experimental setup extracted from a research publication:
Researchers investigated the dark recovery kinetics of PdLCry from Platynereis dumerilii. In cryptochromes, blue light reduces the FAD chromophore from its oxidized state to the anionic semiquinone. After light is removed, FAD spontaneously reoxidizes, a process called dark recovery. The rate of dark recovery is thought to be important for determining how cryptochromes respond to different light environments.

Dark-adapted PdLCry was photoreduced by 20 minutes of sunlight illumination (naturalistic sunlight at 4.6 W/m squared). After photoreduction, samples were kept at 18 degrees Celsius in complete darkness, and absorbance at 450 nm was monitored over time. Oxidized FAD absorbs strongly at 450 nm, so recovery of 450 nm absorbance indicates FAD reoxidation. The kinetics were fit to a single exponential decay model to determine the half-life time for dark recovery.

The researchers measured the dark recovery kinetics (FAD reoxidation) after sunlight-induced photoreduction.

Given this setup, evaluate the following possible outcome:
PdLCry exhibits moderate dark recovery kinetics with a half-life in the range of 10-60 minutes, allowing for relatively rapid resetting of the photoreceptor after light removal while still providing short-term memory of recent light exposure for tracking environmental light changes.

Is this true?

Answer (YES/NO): NO